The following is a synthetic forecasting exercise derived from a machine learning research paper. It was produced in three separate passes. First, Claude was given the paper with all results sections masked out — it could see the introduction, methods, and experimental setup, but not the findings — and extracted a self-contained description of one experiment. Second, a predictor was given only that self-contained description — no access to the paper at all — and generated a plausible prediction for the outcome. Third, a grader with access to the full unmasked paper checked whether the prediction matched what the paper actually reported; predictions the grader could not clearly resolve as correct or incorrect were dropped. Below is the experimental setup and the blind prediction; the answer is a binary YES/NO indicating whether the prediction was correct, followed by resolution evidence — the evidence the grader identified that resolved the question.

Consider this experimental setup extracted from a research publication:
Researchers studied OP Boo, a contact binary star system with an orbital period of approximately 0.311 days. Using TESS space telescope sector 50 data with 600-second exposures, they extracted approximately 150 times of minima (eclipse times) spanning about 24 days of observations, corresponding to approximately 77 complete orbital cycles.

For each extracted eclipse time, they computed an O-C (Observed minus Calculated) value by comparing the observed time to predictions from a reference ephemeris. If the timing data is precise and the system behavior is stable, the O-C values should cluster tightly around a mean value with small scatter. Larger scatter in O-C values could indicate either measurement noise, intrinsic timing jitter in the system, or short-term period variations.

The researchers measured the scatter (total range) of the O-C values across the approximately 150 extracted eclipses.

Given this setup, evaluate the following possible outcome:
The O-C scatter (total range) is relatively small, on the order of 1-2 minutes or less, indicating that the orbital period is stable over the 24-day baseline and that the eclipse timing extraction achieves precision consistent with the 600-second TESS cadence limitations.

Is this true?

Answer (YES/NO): NO